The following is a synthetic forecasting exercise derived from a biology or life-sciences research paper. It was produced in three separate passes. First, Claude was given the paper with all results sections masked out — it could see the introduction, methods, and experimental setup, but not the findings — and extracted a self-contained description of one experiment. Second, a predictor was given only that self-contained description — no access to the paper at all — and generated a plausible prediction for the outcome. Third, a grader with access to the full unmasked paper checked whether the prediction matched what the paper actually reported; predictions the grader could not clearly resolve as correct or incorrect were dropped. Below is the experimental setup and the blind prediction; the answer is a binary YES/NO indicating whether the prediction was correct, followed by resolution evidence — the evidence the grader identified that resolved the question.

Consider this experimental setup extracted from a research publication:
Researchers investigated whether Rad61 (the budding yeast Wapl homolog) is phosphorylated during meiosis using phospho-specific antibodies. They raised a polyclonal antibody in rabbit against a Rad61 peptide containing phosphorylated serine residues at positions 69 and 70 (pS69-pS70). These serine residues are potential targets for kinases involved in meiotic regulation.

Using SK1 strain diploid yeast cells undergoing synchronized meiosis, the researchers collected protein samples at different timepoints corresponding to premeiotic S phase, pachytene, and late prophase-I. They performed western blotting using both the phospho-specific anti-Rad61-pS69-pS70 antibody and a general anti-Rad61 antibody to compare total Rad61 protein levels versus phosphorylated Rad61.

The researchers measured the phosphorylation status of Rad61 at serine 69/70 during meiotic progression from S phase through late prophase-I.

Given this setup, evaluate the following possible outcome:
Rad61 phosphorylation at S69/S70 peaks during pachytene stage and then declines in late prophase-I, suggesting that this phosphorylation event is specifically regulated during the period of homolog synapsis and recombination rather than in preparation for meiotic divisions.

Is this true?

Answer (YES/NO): NO